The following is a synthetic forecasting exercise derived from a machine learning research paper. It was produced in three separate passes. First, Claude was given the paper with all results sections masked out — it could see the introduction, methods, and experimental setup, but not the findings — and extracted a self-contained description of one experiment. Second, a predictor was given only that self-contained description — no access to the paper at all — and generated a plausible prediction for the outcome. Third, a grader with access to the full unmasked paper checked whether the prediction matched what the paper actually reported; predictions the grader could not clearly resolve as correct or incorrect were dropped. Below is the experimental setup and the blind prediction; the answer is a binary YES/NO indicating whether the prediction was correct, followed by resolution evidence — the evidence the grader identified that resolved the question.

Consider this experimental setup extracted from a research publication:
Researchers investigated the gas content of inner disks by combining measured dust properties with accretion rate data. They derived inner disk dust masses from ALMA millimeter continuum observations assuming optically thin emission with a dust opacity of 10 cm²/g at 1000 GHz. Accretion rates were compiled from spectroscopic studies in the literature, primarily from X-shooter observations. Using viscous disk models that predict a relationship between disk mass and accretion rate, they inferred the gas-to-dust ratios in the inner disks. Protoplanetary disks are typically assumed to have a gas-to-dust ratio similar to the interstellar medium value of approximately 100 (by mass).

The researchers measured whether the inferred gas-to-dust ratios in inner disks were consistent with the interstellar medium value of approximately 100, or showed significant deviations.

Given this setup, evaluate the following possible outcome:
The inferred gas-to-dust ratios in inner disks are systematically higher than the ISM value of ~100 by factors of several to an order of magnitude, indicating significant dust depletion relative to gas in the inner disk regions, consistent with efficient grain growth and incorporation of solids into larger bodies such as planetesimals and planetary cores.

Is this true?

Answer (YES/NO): NO